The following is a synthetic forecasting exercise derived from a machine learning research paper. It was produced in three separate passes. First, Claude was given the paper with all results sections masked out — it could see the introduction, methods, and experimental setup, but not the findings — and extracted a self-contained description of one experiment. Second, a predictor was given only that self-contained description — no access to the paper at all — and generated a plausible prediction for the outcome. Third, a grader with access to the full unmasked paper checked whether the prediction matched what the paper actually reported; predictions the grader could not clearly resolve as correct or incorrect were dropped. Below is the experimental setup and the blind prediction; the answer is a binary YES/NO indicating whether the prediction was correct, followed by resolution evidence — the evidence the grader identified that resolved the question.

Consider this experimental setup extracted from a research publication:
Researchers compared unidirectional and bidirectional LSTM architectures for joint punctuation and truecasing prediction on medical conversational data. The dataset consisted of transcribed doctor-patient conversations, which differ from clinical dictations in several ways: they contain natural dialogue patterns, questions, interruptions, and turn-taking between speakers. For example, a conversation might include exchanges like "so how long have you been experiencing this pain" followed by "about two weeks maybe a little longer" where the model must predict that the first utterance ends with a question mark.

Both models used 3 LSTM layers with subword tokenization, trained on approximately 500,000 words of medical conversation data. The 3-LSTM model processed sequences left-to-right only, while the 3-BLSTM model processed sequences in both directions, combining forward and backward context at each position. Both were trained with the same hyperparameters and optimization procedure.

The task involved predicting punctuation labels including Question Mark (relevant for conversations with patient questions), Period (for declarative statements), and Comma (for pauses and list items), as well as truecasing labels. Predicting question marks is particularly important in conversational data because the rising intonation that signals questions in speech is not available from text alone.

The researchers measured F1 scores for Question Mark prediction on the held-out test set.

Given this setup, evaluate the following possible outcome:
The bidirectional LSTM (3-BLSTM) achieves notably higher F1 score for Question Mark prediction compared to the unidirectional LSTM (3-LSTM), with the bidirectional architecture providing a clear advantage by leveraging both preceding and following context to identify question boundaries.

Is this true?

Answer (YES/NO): NO